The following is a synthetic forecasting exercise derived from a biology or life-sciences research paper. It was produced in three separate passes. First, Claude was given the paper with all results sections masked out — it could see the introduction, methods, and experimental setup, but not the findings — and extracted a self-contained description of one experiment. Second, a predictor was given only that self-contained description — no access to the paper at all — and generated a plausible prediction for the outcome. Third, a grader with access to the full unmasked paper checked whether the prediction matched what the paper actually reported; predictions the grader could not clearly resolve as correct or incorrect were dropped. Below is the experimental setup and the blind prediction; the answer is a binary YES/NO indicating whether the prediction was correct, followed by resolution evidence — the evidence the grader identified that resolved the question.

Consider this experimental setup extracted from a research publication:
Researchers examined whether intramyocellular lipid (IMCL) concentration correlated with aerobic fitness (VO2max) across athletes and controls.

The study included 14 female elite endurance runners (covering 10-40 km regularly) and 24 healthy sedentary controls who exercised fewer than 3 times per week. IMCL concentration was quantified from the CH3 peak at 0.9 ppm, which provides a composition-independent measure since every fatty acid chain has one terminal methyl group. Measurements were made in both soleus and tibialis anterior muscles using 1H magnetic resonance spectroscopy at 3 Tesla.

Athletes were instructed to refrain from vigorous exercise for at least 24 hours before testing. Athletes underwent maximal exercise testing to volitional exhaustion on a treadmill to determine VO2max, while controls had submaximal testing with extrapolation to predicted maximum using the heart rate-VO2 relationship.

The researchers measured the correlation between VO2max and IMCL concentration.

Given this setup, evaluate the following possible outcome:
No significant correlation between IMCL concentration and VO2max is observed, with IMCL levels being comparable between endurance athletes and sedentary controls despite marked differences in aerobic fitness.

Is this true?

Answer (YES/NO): NO